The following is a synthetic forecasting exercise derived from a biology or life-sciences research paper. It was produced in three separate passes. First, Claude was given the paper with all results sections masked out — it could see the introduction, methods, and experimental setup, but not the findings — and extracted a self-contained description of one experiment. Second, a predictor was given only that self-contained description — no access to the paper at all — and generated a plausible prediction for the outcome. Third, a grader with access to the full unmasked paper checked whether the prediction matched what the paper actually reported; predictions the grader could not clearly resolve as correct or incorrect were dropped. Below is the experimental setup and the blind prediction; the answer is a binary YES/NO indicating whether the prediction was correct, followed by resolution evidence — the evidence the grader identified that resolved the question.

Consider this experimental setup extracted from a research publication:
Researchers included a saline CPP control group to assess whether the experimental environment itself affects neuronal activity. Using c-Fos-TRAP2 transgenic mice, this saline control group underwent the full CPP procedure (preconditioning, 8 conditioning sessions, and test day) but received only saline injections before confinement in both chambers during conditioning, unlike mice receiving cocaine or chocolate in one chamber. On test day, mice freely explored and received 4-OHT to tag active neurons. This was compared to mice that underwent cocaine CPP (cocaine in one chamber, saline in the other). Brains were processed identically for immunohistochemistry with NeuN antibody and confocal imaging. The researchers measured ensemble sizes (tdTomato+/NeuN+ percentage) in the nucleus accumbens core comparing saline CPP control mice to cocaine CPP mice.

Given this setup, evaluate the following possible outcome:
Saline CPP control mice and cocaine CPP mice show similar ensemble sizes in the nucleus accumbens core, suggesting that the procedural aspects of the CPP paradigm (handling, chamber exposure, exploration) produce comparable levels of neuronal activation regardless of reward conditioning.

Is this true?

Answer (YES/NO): YES